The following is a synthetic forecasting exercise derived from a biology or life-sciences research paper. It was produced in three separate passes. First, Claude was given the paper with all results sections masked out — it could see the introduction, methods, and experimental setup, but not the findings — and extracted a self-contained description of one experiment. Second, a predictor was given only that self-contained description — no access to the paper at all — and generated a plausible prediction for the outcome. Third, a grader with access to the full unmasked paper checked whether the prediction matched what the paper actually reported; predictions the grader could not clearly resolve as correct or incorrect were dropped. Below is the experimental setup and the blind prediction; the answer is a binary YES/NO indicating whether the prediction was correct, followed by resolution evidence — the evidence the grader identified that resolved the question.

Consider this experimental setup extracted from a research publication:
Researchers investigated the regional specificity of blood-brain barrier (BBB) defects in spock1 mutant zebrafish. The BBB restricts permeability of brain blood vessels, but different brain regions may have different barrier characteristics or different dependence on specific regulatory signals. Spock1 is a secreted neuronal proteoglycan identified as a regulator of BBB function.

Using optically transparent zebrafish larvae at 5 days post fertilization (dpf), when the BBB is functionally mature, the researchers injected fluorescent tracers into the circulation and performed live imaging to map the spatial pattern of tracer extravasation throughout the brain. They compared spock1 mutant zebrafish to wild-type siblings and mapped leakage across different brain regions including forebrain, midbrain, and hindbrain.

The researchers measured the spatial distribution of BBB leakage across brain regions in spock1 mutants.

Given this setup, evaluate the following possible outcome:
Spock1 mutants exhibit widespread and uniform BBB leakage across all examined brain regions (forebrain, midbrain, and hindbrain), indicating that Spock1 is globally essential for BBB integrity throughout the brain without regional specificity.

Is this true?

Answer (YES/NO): NO